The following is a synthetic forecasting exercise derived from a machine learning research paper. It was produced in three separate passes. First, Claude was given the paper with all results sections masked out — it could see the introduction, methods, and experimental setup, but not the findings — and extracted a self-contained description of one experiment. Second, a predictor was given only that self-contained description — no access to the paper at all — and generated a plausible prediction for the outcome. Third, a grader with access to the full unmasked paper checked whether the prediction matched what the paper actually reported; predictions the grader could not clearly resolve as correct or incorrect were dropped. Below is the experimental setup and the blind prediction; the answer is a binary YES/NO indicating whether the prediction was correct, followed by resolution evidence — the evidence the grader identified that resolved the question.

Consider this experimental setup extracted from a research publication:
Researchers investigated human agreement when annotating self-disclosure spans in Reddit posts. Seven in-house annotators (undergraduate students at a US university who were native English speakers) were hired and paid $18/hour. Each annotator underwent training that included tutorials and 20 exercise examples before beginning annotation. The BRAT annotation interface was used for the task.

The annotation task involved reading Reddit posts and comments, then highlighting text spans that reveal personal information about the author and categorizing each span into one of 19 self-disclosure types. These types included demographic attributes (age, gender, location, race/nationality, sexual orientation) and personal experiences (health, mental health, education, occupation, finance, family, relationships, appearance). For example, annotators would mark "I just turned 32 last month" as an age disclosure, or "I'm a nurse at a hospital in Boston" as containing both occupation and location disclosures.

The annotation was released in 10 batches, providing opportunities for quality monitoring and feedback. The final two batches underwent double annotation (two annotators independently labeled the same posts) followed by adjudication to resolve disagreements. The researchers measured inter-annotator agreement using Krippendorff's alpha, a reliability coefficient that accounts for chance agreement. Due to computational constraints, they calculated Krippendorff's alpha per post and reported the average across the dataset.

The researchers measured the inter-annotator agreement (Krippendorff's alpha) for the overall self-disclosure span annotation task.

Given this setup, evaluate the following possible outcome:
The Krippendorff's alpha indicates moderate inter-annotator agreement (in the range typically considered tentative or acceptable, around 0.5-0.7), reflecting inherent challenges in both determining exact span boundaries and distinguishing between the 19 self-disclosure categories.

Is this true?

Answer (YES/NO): YES